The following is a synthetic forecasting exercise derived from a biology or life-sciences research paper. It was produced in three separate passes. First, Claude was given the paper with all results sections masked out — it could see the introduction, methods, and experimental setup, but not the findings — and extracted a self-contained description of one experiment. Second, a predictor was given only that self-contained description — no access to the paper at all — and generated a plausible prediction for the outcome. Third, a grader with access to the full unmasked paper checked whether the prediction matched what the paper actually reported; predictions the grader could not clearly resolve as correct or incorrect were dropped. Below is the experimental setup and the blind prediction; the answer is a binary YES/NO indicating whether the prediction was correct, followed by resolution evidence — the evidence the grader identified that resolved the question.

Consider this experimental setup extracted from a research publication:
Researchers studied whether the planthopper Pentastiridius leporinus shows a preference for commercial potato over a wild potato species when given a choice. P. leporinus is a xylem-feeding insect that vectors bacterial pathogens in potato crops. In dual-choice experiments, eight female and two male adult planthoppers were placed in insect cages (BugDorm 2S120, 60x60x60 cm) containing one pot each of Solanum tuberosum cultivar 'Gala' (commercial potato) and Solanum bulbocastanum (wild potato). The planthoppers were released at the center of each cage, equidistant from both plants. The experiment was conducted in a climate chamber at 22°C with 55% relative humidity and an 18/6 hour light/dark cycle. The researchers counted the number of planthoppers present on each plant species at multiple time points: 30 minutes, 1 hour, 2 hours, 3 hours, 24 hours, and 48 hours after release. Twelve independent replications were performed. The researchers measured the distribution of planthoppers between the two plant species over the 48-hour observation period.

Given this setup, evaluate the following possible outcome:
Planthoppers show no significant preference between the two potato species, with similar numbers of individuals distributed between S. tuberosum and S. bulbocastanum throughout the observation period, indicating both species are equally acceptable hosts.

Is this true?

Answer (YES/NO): NO